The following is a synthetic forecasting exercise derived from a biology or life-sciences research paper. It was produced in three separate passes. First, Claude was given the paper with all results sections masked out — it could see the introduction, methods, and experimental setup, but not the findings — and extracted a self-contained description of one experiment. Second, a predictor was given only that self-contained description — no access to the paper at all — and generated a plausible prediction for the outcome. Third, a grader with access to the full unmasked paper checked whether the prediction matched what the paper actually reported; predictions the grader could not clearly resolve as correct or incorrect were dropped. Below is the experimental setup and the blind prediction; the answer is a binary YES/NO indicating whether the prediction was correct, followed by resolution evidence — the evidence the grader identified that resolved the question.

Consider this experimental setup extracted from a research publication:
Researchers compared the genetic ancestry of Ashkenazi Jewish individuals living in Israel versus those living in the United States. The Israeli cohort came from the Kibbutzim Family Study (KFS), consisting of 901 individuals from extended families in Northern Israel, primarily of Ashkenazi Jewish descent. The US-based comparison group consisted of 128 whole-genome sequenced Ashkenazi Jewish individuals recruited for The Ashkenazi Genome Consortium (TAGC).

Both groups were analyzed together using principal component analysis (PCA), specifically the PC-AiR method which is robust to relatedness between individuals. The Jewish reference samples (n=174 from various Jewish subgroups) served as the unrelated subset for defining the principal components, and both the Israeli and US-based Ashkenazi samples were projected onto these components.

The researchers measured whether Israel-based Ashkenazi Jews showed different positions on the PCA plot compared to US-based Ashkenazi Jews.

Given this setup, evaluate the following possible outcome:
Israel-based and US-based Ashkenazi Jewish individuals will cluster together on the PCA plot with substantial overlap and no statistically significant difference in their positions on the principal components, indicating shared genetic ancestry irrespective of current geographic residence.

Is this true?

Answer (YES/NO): YES